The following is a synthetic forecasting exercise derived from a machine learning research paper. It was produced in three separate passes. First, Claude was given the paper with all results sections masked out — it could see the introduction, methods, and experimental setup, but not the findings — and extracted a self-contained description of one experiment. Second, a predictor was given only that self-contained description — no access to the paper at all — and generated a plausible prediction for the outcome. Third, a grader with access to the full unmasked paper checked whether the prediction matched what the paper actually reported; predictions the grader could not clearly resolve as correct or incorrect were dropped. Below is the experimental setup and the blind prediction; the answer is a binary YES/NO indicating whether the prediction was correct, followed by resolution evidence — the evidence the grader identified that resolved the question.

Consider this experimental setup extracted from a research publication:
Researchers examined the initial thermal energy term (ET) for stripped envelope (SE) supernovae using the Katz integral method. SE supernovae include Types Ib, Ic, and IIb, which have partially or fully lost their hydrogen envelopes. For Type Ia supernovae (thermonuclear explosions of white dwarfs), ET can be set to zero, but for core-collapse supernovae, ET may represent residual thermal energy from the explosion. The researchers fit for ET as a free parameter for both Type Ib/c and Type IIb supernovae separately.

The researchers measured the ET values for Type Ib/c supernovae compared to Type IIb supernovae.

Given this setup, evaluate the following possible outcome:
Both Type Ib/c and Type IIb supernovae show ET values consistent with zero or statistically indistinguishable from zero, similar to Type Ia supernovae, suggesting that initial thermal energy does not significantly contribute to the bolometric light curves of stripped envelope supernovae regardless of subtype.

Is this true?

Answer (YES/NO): NO